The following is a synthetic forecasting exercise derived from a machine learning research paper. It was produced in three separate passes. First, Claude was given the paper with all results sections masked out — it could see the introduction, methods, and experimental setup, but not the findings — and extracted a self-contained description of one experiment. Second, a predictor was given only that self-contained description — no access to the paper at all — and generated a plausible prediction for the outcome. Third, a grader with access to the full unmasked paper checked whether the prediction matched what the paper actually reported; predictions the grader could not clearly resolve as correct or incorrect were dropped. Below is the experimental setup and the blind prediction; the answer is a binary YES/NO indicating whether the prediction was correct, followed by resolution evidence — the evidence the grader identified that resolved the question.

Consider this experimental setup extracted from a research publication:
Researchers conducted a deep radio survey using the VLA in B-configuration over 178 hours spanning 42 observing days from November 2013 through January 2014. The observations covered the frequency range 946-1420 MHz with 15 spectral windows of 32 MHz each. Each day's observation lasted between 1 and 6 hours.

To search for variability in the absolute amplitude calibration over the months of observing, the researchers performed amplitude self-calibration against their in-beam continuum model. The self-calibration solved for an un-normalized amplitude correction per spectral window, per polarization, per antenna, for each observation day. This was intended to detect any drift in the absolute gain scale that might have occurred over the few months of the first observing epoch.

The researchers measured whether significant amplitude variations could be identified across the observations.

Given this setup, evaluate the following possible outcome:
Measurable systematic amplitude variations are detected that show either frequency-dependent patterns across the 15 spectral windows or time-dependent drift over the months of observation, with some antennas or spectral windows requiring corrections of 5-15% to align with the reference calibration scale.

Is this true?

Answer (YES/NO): NO